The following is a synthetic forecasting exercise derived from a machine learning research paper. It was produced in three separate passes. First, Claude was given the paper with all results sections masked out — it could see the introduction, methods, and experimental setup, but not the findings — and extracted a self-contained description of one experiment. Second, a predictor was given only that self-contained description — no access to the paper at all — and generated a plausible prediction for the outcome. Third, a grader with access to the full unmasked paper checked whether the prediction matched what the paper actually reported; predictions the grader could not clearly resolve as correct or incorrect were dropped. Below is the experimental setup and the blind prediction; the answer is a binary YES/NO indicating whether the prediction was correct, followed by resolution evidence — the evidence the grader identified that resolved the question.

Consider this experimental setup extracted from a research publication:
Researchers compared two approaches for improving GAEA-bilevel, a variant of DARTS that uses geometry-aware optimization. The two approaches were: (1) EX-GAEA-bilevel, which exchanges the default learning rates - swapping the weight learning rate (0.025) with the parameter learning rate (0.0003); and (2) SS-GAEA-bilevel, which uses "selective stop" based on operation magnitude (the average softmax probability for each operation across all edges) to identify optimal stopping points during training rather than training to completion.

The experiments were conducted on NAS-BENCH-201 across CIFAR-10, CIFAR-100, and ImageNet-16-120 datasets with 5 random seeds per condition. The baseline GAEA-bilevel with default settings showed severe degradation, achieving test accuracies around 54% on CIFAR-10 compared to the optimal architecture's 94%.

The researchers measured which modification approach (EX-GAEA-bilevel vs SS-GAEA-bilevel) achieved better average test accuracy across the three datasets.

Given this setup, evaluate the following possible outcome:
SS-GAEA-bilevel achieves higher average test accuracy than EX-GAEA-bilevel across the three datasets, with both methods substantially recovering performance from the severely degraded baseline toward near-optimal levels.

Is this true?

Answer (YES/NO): YES